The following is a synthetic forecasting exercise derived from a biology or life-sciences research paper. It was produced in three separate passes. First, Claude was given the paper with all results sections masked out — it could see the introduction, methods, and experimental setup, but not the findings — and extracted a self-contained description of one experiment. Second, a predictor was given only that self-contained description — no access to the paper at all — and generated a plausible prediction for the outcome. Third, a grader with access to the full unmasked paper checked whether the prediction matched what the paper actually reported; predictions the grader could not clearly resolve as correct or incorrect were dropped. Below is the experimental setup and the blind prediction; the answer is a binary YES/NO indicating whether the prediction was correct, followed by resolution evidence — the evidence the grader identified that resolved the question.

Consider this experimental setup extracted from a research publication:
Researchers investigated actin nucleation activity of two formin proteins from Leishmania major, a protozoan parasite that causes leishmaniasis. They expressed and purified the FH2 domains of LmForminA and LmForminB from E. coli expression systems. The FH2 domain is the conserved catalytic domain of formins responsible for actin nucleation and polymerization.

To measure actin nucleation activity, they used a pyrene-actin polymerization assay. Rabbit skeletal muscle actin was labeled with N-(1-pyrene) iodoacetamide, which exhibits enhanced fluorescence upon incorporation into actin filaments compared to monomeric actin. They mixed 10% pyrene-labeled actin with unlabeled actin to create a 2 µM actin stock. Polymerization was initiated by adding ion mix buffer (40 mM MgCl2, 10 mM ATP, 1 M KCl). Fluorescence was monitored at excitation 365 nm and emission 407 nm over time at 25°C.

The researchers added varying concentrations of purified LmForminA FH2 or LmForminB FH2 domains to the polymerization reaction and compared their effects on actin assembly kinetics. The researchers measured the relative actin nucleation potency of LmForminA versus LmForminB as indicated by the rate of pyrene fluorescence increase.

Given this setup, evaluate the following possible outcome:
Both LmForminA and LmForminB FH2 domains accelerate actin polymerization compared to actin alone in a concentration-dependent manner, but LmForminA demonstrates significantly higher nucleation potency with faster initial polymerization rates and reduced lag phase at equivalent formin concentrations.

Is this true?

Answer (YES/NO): NO